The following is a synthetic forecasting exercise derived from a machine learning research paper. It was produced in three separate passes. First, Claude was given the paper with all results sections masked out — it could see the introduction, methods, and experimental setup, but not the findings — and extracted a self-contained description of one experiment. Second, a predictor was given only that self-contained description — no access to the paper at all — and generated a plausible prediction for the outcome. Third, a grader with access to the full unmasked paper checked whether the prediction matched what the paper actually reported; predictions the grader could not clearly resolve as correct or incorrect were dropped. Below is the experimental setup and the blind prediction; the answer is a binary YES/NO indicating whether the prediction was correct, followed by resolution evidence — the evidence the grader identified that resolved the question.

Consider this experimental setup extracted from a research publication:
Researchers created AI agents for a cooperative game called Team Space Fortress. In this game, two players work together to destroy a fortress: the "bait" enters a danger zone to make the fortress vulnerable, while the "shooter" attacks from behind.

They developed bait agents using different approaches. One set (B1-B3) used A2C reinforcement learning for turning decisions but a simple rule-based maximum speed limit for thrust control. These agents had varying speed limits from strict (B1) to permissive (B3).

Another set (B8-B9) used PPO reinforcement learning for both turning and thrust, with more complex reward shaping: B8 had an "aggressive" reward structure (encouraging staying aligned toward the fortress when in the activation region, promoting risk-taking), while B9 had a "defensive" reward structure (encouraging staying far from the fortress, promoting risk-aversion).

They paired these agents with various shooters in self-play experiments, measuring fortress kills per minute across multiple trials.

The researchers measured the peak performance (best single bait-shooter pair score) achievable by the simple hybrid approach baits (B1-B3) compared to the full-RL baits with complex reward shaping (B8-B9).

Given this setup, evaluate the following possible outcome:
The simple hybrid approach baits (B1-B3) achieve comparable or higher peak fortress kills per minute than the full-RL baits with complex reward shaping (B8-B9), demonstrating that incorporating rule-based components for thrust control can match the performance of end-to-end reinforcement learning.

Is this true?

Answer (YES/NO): YES